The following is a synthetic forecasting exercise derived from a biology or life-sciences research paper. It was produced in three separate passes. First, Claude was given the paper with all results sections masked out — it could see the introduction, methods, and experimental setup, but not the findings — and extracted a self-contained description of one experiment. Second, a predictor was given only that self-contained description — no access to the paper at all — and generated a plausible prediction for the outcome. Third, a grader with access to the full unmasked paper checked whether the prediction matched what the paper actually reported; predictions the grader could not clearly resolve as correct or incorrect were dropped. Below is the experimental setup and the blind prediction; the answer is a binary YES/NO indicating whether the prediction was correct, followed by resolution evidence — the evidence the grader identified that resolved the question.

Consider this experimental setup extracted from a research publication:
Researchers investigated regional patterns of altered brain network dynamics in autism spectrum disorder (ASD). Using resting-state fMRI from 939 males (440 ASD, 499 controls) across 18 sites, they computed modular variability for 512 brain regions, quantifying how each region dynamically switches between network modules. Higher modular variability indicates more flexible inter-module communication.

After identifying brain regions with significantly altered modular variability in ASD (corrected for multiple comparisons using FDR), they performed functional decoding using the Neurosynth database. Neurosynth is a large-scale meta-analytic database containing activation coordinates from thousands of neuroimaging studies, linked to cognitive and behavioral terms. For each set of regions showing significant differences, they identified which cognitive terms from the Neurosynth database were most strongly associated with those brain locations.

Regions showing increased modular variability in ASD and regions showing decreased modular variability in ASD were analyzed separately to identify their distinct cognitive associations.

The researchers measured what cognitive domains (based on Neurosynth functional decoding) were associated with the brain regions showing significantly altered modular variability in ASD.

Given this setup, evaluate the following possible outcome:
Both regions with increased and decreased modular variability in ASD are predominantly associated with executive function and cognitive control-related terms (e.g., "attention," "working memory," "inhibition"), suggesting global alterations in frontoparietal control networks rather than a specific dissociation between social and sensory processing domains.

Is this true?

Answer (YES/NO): NO